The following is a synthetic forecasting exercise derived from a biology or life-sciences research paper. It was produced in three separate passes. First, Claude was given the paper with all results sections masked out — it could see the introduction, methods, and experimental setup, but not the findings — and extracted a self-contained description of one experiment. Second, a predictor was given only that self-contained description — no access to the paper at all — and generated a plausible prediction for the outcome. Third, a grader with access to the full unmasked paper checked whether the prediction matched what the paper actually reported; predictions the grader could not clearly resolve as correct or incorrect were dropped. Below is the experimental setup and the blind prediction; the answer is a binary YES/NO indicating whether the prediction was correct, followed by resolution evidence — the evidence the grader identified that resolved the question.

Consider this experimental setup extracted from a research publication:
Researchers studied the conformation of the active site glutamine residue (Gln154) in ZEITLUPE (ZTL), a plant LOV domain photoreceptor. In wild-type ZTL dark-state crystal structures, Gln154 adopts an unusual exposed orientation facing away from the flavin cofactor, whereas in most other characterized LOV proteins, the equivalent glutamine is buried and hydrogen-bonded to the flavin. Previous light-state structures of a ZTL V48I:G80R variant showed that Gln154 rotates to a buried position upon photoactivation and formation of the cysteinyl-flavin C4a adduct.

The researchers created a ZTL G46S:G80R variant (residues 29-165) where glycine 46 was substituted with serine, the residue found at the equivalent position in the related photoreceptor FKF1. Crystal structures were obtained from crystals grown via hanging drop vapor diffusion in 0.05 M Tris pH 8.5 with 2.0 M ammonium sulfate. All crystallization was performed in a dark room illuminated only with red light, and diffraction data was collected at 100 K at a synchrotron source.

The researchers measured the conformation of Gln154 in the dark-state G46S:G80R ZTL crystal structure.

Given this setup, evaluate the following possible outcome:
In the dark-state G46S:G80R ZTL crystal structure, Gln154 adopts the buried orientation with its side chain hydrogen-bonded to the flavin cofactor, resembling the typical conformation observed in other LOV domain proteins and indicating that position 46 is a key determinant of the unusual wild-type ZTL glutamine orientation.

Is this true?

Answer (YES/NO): NO